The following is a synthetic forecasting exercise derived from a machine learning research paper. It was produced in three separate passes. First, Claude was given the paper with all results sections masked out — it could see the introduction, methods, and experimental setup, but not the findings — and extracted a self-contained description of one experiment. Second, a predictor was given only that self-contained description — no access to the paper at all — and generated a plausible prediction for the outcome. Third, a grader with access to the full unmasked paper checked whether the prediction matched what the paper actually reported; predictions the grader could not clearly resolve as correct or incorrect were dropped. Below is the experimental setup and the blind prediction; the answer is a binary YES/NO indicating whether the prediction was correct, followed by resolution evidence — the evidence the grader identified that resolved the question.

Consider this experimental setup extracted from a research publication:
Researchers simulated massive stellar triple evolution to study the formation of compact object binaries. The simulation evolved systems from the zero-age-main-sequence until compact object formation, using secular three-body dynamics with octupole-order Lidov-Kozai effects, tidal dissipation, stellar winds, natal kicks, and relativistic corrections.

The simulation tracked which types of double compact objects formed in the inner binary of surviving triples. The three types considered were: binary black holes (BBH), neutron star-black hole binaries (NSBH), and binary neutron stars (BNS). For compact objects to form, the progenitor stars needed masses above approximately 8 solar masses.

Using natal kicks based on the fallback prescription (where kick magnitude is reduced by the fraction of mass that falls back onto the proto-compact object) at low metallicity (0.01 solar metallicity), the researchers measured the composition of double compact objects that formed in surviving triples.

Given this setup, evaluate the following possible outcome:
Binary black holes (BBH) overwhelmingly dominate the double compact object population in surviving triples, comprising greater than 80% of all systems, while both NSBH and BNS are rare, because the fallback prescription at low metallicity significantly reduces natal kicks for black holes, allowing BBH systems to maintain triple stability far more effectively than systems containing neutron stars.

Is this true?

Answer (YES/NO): YES